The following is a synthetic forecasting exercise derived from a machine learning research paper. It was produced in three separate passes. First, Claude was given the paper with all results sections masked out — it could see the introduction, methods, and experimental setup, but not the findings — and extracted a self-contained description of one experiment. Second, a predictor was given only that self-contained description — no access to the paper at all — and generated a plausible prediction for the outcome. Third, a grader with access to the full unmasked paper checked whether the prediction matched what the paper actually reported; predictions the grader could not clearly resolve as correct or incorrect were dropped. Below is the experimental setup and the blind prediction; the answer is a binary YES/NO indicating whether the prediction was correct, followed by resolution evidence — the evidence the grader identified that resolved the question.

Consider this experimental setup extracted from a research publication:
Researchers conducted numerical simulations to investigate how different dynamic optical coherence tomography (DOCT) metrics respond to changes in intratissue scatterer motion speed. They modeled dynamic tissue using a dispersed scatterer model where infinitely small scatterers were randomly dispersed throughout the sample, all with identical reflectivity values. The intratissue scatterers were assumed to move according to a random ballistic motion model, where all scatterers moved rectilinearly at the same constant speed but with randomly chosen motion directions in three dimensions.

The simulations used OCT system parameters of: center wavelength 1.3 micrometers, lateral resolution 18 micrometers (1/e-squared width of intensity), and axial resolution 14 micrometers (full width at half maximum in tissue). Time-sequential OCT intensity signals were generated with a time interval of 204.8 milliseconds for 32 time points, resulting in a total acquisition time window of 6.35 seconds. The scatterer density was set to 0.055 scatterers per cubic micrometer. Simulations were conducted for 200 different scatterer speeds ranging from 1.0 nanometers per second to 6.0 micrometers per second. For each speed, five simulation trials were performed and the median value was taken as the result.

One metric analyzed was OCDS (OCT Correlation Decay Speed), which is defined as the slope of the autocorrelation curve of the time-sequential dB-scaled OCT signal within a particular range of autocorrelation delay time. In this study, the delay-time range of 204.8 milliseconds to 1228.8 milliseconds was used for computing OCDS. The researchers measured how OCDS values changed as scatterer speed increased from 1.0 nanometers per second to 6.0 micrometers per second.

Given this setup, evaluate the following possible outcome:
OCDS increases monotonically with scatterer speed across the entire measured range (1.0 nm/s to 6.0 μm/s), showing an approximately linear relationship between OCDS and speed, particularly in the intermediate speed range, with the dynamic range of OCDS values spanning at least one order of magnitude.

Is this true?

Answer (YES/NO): NO